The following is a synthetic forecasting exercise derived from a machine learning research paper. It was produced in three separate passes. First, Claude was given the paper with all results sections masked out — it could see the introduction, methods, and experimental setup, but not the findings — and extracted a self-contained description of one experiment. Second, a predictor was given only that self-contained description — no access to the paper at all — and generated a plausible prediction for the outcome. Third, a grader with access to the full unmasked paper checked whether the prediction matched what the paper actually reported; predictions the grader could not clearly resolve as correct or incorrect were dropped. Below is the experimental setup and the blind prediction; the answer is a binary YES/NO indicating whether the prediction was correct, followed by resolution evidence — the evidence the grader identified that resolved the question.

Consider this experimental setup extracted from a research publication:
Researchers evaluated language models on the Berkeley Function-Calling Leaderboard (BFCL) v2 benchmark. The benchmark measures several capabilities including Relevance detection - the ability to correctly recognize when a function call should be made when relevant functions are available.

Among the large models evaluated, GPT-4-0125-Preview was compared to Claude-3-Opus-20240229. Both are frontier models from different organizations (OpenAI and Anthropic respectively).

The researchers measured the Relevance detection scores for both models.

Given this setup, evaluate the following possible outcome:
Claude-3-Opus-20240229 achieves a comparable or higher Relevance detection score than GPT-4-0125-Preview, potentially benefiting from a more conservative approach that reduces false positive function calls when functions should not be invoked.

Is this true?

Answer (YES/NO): NO